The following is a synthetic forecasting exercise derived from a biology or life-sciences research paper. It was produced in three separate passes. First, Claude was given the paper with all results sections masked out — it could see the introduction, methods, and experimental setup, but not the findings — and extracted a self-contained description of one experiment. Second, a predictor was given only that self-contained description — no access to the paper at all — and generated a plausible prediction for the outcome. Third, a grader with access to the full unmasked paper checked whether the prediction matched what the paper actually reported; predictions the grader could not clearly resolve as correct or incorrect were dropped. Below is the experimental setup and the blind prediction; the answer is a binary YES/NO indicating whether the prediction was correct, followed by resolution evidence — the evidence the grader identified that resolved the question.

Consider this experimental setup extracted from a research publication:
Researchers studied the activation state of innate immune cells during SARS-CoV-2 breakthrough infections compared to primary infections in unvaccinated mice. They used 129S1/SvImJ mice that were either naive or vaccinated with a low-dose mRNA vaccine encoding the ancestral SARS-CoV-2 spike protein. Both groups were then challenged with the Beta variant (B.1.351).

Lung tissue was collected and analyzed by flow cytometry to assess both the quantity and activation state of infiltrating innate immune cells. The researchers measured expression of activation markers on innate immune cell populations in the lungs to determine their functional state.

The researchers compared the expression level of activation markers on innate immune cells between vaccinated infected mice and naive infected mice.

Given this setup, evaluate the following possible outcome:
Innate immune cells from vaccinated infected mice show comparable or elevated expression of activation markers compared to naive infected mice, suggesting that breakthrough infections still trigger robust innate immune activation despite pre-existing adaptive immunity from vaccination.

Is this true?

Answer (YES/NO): NO